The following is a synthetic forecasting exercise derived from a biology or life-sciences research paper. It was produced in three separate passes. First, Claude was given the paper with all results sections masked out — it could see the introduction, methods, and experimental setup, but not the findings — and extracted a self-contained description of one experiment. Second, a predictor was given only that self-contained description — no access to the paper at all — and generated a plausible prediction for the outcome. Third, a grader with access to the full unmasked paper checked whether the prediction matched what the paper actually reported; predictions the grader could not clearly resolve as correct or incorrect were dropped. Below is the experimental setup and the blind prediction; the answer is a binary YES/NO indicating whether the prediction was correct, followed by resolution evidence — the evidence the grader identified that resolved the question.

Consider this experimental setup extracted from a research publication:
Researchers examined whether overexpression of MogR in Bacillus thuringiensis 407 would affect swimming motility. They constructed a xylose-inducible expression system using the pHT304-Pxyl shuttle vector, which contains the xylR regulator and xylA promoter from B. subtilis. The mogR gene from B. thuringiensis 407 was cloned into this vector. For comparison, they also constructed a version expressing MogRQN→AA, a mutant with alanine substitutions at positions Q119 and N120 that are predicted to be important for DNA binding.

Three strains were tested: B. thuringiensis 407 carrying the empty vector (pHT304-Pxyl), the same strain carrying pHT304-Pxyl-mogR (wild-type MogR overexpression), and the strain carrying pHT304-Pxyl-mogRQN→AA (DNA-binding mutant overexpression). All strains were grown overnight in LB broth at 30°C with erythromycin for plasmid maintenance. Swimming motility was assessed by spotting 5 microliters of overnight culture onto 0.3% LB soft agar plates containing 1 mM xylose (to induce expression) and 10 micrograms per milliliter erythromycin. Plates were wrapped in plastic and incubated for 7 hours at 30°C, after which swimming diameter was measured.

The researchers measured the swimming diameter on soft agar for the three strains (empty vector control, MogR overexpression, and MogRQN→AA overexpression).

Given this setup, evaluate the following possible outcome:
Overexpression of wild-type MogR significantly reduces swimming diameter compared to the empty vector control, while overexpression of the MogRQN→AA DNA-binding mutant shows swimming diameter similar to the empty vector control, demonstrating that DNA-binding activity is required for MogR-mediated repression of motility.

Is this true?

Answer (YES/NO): YES